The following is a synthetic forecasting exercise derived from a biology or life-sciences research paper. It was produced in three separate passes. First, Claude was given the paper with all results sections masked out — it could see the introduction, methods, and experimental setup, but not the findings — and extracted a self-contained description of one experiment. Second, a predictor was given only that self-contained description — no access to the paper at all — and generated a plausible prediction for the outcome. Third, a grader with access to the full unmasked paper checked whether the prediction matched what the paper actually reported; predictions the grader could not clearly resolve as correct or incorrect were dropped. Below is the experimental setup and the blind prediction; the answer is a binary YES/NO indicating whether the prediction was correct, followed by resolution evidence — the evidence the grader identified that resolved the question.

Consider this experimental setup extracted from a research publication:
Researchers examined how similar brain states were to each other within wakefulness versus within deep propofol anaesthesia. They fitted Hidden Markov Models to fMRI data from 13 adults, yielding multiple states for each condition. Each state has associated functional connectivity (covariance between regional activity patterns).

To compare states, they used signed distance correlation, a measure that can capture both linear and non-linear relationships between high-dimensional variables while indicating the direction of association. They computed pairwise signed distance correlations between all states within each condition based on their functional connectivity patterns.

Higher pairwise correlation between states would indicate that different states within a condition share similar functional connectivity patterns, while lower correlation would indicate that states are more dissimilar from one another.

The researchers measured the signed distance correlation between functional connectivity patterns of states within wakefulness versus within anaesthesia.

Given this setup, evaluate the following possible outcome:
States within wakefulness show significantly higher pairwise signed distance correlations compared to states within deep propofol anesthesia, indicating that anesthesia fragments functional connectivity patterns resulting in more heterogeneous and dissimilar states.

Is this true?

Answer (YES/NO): YES